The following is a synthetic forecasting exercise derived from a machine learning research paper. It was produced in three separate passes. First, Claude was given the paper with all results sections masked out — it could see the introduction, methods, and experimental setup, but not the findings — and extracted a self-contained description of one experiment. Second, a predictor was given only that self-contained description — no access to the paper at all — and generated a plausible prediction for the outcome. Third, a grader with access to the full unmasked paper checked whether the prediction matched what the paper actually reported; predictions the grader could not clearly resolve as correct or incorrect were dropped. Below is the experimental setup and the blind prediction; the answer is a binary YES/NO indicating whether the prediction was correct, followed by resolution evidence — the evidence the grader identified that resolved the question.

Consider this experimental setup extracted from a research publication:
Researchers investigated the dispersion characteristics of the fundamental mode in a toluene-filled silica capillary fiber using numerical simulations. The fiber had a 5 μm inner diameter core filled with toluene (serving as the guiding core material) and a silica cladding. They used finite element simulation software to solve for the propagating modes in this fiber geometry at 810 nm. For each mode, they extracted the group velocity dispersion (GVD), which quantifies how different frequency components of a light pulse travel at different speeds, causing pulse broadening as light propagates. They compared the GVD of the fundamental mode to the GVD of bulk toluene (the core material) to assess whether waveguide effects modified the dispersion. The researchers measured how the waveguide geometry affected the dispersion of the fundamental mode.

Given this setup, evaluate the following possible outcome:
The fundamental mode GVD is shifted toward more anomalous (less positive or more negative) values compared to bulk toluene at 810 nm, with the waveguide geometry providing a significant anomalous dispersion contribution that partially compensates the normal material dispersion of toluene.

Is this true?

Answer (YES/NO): NO